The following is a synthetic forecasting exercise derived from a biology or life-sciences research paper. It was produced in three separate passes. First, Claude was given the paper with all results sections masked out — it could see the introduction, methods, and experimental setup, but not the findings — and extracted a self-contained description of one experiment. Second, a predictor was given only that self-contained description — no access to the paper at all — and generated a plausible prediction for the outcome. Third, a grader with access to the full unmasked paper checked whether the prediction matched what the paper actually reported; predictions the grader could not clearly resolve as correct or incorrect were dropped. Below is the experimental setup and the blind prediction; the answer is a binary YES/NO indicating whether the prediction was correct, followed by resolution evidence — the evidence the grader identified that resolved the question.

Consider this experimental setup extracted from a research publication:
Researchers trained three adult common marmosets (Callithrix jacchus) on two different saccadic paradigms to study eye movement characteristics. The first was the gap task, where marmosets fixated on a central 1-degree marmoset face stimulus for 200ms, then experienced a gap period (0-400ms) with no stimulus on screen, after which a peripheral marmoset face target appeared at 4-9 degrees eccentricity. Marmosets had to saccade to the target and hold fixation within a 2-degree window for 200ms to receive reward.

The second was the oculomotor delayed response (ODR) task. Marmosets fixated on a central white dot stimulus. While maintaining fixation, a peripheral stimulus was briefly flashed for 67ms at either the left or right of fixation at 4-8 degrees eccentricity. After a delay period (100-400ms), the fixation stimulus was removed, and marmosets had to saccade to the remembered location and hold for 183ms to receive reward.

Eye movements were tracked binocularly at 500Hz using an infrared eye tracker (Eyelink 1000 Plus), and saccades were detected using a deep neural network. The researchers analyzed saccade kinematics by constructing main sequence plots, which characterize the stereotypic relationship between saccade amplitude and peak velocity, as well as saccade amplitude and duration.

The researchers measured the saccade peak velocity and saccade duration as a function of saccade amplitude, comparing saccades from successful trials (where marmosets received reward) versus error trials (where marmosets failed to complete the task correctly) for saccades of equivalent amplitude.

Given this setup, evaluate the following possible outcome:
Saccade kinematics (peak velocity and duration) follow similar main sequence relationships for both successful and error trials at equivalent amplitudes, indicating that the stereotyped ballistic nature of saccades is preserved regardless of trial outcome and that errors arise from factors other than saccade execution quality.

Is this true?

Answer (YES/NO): NO